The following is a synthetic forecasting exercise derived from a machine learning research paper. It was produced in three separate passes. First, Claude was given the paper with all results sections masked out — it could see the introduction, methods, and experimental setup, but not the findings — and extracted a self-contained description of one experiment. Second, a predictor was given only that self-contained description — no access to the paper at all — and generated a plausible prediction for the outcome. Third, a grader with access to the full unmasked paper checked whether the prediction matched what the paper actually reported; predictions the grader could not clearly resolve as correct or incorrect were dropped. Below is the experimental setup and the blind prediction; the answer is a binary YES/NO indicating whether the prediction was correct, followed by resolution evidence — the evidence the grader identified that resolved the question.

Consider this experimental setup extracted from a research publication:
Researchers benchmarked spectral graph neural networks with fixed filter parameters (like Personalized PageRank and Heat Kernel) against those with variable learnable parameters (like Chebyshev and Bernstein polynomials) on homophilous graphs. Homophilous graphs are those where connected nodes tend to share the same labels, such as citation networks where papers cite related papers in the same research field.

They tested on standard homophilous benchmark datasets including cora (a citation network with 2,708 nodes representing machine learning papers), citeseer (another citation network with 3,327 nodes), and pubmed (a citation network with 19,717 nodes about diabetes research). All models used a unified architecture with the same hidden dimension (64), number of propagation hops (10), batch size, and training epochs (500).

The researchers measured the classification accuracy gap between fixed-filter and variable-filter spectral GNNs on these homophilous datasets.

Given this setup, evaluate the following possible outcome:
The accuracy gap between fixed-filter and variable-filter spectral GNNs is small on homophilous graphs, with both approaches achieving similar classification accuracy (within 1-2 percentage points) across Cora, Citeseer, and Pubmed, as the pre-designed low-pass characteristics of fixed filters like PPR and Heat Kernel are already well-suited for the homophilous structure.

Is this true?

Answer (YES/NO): YES